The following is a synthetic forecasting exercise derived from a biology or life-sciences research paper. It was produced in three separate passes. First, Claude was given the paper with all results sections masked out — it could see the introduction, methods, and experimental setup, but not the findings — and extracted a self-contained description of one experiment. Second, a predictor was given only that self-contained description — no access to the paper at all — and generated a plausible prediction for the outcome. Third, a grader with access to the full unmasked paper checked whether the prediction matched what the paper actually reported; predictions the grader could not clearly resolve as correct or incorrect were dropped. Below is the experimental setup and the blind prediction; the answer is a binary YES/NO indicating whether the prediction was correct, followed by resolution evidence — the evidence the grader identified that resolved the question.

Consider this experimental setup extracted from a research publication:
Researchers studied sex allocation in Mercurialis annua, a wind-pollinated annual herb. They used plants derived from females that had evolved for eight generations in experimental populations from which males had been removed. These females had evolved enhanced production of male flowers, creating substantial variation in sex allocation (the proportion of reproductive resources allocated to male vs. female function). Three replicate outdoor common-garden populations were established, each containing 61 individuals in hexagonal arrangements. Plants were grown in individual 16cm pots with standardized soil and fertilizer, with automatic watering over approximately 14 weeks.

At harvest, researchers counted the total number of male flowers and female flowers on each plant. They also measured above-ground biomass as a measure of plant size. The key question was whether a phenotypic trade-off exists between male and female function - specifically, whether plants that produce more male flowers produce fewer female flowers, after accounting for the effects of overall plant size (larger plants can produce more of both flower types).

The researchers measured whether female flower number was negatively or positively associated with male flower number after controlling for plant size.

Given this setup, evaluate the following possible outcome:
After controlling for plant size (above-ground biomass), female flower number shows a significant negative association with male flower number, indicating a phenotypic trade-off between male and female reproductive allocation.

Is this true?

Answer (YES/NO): YES